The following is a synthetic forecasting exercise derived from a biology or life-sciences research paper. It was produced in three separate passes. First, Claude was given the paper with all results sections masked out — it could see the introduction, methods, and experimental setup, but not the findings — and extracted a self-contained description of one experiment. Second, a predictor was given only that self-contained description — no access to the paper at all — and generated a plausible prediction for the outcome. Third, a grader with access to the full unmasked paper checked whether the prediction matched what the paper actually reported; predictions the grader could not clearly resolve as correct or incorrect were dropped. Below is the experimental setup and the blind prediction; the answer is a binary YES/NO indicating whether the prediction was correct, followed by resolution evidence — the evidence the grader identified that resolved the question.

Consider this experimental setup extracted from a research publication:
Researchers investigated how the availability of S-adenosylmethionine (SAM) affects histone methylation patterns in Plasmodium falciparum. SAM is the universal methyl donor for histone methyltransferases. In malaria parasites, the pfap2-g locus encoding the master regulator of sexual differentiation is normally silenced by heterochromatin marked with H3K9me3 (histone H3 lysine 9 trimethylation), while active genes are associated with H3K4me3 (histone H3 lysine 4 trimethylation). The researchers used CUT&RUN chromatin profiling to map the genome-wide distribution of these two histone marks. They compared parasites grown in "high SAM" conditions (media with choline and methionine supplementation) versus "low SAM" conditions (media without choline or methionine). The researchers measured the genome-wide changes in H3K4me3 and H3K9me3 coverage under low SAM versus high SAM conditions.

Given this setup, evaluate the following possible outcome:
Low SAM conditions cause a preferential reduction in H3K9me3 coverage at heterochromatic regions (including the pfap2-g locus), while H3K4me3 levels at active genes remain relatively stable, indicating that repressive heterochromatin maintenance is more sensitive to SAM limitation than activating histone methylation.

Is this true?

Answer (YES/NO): NO